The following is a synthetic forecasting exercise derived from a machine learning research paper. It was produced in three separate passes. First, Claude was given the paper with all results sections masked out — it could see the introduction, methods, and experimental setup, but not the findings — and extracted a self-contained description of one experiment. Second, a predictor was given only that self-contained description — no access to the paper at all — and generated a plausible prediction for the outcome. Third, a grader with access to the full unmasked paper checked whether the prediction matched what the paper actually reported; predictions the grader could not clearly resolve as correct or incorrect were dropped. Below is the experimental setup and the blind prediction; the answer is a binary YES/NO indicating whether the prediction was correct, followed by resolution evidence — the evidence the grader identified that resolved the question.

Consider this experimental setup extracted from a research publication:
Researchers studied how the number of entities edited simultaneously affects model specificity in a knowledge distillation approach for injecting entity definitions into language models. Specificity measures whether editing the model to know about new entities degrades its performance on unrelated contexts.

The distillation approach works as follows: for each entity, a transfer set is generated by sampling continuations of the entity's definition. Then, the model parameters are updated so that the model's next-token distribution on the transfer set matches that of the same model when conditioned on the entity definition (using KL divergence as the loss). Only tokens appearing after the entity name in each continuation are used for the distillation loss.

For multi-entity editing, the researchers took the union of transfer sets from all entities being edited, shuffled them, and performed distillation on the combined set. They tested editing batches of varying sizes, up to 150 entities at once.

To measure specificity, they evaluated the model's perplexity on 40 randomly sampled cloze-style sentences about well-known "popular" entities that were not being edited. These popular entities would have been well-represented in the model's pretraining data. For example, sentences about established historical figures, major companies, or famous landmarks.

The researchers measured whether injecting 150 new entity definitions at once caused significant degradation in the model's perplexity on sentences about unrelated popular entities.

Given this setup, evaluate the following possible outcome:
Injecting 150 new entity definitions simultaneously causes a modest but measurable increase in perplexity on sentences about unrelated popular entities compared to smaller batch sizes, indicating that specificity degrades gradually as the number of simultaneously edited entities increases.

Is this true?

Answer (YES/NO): NO